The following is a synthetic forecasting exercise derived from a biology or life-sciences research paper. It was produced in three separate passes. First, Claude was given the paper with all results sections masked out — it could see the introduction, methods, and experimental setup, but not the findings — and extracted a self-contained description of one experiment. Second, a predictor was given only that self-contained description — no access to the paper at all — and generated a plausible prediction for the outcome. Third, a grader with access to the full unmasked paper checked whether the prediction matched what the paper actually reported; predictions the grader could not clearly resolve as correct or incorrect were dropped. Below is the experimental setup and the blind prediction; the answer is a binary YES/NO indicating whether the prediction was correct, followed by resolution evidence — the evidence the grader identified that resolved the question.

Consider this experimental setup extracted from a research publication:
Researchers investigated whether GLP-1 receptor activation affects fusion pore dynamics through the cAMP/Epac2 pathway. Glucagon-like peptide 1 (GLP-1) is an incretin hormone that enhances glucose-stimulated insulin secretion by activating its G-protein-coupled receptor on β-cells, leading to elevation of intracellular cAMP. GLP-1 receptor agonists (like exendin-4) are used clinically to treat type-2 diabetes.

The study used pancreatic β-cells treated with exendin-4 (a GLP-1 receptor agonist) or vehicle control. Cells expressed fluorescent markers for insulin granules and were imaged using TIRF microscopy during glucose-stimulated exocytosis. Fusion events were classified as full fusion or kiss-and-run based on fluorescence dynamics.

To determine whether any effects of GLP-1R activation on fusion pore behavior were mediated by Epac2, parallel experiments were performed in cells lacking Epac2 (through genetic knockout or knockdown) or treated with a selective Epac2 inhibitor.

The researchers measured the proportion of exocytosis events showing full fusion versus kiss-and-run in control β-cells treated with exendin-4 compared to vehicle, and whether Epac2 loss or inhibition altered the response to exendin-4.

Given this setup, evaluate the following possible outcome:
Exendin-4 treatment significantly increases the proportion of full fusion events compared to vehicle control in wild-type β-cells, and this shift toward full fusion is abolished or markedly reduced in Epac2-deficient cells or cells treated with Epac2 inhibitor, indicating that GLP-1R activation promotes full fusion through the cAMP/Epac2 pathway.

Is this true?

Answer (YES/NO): NO